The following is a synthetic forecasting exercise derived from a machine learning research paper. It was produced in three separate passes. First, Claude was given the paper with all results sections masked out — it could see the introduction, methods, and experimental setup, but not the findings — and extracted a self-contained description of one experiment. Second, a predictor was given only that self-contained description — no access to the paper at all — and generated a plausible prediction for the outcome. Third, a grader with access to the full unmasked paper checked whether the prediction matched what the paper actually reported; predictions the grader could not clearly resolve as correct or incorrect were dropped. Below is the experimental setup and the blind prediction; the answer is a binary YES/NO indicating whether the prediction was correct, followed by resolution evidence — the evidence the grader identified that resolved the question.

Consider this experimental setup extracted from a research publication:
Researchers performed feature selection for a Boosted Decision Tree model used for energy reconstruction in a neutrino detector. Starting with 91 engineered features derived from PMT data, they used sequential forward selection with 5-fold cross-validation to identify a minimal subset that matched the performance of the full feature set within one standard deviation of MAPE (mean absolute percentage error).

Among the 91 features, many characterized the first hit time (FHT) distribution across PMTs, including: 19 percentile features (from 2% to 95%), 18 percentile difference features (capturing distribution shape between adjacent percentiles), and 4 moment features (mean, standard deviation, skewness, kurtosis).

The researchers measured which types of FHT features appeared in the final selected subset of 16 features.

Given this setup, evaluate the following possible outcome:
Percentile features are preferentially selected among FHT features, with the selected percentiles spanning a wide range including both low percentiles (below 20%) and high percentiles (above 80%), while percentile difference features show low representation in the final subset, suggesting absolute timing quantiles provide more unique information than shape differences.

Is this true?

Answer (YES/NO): NO